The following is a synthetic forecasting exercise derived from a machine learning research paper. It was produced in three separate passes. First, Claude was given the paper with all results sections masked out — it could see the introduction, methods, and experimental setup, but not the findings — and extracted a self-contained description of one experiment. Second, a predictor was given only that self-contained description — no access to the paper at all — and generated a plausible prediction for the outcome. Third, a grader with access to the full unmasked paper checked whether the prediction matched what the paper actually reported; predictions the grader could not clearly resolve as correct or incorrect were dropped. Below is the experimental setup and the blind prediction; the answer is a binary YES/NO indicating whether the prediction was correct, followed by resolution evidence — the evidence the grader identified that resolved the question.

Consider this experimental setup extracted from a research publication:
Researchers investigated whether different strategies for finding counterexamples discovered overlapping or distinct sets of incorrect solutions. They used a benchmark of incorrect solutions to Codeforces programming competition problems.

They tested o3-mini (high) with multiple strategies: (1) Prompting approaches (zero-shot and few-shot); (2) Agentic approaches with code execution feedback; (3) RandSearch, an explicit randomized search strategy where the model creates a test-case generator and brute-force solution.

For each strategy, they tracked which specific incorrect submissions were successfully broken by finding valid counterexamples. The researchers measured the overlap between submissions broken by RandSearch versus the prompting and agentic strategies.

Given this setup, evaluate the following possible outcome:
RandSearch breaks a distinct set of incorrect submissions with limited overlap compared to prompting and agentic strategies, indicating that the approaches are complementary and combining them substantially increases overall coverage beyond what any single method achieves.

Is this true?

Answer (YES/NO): YES